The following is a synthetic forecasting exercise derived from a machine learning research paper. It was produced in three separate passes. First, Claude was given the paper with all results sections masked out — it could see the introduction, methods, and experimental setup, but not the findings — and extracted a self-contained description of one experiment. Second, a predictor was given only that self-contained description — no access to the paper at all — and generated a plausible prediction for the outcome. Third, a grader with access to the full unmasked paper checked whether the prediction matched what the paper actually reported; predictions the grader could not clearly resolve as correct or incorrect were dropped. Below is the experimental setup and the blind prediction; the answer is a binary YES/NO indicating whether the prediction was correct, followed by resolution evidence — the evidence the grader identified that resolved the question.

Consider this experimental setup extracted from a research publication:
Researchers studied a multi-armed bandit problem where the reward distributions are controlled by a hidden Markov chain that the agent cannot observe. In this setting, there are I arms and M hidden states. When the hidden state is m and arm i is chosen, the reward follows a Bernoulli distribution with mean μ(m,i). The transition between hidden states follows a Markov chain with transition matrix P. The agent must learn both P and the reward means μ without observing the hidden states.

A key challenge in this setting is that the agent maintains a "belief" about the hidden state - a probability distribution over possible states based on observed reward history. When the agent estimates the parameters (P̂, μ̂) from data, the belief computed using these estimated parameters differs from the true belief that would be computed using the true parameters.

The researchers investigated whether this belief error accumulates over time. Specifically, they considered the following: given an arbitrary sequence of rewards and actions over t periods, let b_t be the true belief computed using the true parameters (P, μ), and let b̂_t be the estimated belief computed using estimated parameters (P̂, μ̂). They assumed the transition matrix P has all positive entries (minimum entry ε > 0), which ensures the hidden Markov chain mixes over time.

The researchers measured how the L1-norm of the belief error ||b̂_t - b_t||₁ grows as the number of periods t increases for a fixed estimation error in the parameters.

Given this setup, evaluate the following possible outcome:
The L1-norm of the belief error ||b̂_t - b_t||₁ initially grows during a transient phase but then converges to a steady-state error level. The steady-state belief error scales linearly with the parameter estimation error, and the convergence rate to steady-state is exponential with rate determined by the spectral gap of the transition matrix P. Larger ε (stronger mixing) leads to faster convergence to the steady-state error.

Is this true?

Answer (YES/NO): NO